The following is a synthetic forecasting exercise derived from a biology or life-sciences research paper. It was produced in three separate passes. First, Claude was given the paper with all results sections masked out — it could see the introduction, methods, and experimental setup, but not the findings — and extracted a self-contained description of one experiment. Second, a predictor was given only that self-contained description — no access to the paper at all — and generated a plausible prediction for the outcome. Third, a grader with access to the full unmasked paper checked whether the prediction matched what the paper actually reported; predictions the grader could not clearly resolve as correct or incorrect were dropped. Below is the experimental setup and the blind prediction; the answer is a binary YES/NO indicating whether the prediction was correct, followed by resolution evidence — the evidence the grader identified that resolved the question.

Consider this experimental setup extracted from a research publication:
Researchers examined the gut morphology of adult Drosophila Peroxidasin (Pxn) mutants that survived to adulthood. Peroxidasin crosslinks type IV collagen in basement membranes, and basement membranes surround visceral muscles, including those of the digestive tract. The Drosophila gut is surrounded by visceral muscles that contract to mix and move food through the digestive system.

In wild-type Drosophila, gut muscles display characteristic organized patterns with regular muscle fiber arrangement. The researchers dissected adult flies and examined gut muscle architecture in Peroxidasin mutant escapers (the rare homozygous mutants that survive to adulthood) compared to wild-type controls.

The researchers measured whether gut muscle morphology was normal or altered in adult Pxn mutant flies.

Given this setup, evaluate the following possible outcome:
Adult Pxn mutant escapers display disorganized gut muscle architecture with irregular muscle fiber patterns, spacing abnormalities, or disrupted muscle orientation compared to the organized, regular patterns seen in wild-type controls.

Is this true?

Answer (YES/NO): YES